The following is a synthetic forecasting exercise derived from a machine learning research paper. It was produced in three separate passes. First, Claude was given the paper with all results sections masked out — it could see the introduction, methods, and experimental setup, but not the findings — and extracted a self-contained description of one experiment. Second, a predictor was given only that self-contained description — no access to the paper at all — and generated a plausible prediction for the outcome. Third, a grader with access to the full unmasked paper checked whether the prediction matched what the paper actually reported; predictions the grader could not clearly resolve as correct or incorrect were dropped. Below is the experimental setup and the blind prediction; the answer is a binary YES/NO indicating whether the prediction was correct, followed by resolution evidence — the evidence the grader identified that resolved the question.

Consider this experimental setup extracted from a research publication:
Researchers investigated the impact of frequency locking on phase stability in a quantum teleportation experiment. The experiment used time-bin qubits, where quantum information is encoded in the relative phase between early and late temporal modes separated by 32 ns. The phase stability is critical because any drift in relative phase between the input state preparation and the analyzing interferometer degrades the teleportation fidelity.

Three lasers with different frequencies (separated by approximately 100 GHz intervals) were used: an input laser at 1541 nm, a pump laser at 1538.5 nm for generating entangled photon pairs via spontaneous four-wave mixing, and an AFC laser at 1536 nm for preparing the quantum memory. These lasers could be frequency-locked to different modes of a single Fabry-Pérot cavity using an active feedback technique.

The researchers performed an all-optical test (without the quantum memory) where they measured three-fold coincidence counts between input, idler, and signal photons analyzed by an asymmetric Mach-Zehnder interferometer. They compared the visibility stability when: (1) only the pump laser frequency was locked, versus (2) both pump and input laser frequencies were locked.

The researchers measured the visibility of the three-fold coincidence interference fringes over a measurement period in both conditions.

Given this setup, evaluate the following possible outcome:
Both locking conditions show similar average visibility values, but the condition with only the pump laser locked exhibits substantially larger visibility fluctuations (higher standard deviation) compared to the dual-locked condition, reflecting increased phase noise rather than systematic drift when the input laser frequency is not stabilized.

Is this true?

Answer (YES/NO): NO